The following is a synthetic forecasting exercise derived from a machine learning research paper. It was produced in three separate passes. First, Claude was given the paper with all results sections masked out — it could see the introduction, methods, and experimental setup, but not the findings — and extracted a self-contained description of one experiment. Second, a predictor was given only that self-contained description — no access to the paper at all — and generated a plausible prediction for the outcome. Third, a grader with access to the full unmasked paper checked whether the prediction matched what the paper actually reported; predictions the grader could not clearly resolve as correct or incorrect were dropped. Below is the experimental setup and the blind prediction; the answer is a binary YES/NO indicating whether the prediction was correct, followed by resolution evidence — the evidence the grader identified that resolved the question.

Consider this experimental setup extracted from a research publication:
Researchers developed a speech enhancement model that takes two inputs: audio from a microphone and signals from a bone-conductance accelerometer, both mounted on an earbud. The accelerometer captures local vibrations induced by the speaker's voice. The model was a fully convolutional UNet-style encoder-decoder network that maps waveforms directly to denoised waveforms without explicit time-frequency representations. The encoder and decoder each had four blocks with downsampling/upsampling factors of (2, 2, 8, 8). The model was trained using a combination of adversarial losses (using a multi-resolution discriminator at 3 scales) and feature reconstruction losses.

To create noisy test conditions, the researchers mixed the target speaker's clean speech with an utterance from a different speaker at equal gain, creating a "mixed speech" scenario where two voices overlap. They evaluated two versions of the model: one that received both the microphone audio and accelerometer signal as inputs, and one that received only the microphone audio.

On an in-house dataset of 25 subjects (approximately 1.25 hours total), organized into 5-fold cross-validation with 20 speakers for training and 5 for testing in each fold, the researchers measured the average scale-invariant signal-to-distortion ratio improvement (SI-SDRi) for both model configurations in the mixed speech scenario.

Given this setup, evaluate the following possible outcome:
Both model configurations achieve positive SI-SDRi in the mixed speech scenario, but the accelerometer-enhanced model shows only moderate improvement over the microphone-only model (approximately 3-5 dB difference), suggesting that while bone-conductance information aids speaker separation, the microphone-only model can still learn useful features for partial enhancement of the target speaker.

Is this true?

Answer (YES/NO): NO